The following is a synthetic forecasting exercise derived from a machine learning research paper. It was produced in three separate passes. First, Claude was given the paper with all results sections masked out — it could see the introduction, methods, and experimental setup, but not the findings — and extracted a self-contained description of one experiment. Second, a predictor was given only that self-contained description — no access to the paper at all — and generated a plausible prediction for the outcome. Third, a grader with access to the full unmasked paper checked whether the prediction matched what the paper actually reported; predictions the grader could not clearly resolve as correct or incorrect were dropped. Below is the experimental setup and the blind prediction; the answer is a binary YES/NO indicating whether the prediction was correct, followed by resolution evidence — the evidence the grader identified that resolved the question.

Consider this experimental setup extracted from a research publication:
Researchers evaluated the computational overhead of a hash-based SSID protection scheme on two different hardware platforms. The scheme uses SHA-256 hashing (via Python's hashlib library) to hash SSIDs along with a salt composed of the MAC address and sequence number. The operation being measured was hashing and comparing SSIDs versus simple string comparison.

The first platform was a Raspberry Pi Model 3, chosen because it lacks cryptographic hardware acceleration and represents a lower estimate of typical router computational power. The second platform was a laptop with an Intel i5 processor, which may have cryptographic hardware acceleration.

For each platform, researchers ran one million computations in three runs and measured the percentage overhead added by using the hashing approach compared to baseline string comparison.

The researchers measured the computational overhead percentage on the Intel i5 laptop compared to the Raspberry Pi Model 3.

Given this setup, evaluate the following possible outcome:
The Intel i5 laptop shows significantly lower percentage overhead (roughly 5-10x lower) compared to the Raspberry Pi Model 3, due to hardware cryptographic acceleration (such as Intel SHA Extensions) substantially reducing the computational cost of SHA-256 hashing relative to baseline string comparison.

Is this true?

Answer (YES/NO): NO